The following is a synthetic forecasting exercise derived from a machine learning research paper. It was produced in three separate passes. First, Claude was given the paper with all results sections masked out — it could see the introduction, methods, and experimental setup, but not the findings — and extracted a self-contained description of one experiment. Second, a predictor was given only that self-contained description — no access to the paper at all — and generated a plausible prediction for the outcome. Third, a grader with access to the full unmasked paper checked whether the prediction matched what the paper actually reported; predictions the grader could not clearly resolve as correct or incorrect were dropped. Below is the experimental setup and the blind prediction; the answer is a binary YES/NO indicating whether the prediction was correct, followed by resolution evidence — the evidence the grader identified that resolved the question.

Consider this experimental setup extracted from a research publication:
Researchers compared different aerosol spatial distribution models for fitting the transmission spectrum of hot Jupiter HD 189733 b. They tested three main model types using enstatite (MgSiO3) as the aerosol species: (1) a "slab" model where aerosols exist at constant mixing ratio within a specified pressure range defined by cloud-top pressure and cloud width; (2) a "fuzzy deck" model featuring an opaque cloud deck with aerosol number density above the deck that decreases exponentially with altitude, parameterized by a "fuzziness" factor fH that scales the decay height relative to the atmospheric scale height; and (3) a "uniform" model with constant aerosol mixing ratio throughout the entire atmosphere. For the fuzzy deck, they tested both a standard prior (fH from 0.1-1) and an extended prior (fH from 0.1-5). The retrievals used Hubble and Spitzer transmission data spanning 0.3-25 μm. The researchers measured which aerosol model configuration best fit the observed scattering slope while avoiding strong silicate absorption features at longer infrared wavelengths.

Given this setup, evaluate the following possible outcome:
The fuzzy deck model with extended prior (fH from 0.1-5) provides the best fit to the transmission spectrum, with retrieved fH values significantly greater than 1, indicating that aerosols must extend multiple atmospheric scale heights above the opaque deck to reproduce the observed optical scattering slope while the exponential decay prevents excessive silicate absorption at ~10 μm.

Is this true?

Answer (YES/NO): NO